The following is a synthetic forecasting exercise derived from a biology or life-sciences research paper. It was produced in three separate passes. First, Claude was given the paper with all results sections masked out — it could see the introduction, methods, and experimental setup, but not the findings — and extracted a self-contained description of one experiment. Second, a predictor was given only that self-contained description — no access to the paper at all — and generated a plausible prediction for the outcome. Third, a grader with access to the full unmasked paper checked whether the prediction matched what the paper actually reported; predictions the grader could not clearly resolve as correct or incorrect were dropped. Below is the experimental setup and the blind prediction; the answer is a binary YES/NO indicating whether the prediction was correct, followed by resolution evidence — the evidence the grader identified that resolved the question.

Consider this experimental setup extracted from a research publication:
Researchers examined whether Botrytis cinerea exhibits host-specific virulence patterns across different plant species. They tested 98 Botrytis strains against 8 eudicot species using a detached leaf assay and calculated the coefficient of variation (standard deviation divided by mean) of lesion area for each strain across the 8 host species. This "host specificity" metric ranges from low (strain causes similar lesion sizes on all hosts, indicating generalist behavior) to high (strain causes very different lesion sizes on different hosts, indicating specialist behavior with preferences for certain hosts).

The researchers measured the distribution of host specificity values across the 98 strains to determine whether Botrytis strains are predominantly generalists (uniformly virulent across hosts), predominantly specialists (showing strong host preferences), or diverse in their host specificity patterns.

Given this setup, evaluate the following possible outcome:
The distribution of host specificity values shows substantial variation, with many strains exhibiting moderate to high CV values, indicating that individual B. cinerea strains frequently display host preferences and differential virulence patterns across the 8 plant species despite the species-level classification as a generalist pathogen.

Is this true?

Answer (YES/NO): NO